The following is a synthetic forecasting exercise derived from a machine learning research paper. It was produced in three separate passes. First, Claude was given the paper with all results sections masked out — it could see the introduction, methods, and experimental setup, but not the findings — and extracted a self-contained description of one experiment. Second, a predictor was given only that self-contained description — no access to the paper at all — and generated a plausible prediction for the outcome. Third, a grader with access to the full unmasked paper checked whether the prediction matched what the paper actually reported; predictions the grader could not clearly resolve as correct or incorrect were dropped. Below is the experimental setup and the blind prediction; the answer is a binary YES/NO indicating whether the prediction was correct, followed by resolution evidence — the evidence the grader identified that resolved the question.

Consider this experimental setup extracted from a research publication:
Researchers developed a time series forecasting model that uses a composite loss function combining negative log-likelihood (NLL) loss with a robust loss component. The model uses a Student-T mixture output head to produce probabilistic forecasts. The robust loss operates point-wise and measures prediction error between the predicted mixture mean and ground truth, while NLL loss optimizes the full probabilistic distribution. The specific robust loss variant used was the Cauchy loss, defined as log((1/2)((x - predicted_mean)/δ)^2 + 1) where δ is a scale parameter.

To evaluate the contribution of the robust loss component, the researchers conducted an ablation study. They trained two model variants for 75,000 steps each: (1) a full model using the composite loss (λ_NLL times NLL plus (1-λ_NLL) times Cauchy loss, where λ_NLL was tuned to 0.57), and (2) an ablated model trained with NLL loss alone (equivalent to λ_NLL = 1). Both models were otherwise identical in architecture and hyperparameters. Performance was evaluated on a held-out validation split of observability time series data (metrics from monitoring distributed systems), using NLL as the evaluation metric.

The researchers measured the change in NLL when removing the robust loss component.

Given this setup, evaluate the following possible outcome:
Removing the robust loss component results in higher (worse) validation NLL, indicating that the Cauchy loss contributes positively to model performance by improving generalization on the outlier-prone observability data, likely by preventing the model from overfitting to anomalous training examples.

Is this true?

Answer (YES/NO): YES